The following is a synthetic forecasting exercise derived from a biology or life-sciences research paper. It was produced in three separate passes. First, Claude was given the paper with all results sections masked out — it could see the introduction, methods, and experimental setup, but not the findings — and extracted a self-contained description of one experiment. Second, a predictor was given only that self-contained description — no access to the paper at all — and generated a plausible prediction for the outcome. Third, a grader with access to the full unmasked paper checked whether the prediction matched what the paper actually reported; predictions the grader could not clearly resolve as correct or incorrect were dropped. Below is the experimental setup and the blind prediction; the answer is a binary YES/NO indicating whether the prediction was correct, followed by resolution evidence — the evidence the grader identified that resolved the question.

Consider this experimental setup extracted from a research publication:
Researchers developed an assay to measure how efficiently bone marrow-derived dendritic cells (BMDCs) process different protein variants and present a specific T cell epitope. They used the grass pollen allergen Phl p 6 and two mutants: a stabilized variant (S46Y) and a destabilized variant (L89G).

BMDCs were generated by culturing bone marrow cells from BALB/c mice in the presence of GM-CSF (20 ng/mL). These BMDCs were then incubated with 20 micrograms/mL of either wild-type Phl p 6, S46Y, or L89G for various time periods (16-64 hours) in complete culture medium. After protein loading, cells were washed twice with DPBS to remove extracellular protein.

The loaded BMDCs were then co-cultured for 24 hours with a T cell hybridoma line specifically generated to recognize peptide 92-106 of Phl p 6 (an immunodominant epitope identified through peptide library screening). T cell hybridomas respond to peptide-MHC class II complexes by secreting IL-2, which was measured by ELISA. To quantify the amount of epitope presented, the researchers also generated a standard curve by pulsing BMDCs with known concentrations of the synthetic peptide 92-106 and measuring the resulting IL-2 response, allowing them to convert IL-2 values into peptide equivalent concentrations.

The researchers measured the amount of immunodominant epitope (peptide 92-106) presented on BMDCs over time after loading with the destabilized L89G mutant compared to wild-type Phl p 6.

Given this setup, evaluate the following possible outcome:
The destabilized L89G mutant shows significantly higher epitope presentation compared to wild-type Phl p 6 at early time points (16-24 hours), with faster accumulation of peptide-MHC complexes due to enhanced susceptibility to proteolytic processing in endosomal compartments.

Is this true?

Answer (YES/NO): YES